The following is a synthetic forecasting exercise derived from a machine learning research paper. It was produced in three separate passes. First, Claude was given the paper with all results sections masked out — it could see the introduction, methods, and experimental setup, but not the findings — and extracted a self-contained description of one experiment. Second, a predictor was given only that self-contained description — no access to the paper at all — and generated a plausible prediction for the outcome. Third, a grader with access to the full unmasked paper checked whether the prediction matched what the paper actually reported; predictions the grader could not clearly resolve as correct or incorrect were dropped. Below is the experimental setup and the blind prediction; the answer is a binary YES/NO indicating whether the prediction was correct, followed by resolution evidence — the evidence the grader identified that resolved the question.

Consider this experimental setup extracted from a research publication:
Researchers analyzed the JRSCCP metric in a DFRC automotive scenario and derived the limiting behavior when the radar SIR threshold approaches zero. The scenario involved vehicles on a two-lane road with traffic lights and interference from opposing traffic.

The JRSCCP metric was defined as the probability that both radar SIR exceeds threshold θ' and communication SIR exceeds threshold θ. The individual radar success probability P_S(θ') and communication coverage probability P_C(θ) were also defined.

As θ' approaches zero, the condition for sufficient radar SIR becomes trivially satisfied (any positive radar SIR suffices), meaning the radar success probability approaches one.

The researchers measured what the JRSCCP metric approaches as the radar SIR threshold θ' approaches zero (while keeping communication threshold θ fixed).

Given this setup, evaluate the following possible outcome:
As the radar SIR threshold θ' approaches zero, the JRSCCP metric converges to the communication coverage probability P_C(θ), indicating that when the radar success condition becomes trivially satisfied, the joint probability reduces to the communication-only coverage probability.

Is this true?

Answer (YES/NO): YES